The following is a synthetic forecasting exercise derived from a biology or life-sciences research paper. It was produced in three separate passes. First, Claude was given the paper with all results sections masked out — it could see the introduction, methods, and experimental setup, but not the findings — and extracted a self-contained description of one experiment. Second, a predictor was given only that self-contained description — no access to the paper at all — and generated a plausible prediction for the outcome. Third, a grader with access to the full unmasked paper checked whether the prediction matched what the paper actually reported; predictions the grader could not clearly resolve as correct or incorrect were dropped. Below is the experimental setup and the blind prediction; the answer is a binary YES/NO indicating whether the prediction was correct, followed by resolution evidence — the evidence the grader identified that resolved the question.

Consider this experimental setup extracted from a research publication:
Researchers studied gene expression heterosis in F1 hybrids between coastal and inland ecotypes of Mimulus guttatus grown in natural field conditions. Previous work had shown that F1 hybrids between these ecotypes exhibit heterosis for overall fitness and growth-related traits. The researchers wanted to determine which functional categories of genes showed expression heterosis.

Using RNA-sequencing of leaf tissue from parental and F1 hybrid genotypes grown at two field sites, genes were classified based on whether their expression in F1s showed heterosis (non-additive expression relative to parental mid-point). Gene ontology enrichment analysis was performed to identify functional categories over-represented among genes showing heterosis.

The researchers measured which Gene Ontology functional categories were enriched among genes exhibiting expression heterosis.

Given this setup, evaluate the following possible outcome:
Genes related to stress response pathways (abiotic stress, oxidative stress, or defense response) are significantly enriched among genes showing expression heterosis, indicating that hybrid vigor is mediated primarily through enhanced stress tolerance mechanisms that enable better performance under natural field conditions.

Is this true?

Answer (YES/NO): NO